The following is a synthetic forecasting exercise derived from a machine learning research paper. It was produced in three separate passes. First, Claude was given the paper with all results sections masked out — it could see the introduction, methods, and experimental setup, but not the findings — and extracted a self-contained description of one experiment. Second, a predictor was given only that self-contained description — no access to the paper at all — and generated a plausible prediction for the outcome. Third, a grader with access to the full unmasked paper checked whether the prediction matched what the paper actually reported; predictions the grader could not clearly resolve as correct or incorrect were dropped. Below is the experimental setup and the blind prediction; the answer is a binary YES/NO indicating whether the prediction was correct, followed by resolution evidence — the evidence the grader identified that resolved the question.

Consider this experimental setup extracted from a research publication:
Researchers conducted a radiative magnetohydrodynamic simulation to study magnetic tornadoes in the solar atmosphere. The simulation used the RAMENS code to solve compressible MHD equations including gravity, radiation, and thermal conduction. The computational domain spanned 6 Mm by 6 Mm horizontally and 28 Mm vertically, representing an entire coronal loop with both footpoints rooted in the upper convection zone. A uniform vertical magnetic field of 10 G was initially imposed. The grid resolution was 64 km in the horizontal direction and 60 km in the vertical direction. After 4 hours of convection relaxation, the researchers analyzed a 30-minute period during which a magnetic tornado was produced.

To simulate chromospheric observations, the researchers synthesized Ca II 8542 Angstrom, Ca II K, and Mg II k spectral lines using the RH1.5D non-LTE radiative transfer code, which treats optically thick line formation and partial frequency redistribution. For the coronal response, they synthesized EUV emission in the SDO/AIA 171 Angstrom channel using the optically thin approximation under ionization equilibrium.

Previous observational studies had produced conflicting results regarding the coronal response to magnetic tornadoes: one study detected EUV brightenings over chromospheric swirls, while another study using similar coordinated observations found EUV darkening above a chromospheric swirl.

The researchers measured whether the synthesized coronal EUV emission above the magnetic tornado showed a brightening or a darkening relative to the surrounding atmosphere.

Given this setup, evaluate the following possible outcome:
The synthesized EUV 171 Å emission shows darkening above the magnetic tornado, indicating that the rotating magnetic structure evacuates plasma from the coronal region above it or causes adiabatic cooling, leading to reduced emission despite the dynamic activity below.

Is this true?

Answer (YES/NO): NO